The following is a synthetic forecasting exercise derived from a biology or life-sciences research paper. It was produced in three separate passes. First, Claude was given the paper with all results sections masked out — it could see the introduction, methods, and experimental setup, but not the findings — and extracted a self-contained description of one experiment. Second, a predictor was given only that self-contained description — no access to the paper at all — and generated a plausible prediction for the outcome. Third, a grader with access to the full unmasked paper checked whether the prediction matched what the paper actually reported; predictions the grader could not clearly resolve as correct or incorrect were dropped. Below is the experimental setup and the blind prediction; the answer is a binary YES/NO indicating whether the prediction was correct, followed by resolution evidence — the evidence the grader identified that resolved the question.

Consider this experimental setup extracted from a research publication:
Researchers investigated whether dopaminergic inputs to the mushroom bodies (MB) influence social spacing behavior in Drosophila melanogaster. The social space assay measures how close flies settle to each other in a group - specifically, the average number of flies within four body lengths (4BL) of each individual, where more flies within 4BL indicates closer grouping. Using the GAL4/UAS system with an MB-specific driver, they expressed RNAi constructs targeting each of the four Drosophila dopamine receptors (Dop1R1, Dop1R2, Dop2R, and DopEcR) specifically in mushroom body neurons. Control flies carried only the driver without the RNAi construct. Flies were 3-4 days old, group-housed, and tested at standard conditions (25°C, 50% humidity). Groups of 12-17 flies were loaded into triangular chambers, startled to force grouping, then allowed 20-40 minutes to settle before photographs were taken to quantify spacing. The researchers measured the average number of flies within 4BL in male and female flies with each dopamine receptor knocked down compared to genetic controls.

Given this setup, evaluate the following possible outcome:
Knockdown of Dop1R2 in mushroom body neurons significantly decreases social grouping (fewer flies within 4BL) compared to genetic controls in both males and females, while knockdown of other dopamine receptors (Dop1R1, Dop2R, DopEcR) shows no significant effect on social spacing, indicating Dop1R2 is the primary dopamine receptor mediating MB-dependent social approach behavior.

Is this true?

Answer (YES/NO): NO